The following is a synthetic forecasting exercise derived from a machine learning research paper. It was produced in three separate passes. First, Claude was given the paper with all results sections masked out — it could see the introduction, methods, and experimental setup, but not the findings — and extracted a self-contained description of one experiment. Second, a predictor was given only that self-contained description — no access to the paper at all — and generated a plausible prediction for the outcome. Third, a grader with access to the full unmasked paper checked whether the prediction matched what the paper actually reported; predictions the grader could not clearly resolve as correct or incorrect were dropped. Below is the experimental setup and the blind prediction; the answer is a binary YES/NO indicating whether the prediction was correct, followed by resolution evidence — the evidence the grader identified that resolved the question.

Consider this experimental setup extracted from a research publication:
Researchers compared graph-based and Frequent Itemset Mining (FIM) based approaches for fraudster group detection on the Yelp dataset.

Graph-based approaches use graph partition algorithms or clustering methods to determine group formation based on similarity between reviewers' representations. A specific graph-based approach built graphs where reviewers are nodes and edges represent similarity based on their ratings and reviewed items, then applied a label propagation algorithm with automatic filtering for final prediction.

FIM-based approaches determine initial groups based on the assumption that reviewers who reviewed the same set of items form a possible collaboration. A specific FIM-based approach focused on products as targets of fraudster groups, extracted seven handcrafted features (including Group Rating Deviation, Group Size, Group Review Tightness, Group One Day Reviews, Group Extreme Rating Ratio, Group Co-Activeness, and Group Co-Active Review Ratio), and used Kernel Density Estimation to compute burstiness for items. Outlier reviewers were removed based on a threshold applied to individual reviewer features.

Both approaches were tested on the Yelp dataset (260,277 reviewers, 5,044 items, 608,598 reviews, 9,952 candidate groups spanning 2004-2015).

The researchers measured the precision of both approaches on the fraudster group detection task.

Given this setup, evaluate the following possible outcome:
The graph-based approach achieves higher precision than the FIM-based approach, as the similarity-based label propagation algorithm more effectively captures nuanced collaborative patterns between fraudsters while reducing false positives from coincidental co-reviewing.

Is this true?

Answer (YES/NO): NO